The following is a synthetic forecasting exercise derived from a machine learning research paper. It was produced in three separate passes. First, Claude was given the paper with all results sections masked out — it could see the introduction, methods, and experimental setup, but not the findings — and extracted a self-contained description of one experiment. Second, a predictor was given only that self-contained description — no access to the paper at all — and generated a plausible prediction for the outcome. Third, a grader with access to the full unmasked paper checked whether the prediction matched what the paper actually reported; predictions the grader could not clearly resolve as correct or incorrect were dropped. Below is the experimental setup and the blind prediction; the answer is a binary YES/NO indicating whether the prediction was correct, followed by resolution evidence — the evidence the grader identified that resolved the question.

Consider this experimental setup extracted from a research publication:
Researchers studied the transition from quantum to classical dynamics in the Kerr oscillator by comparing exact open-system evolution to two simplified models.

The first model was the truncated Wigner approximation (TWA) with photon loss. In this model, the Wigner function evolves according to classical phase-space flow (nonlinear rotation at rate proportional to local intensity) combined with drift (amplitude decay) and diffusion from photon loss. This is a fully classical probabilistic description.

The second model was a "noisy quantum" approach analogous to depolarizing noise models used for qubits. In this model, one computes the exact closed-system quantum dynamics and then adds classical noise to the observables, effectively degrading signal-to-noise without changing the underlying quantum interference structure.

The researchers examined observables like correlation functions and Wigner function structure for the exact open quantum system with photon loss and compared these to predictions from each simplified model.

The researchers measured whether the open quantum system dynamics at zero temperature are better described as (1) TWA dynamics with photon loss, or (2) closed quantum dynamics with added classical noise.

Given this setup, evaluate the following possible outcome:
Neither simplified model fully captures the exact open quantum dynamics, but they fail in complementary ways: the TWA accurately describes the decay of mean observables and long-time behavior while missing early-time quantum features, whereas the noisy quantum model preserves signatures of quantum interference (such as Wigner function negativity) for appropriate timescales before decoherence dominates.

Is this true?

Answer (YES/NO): NO